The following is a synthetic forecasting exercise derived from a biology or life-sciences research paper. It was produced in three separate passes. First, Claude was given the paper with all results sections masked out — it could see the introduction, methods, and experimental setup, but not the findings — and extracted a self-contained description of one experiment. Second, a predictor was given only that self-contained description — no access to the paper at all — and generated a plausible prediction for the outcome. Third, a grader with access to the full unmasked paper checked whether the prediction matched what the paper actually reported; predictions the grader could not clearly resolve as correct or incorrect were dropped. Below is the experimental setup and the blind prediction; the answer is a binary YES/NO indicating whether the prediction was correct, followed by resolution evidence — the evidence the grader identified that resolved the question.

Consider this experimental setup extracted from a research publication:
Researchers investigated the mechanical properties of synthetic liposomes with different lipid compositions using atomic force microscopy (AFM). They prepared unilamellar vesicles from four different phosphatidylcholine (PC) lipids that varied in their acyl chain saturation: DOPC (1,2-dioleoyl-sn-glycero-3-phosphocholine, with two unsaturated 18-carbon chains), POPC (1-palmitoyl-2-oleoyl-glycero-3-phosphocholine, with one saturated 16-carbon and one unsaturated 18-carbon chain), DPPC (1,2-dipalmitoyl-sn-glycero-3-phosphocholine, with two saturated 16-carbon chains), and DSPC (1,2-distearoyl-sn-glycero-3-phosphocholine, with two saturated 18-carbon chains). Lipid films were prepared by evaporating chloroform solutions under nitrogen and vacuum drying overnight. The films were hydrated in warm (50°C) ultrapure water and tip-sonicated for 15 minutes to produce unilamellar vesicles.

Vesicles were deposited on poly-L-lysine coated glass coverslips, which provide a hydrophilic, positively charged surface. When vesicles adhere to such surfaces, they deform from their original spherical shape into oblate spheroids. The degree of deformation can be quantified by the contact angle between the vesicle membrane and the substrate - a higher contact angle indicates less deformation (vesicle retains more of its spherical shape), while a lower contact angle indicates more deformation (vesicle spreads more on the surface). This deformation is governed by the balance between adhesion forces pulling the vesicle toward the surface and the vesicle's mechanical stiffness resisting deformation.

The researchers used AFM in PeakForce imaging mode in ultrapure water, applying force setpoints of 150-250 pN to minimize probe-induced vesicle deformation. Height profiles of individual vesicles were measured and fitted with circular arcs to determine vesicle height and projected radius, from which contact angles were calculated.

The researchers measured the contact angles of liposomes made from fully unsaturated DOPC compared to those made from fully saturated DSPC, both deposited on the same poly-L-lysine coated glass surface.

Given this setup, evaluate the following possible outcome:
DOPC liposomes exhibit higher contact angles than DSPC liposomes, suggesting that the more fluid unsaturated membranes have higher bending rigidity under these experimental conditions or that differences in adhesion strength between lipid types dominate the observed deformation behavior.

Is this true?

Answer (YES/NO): NO